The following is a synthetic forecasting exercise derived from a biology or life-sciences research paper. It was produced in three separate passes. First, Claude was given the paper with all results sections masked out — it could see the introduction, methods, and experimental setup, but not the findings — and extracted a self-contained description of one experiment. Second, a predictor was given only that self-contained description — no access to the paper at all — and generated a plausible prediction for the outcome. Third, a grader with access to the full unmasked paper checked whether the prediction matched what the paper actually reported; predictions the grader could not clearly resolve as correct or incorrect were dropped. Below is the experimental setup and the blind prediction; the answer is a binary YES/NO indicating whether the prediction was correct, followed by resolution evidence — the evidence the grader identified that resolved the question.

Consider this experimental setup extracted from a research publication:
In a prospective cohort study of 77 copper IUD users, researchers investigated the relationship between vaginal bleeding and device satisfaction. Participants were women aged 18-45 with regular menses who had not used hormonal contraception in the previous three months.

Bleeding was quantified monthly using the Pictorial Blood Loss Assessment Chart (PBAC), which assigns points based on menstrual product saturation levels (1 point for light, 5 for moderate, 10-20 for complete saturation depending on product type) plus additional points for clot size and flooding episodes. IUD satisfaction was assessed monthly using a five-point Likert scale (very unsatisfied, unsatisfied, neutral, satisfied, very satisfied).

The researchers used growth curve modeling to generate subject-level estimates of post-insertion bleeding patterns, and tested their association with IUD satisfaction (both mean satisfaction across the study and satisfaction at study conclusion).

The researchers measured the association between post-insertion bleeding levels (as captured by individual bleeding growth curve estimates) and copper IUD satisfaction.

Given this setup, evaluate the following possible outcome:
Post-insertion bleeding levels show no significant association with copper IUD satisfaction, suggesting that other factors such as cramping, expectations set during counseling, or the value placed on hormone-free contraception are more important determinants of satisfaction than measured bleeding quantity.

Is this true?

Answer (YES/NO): NO